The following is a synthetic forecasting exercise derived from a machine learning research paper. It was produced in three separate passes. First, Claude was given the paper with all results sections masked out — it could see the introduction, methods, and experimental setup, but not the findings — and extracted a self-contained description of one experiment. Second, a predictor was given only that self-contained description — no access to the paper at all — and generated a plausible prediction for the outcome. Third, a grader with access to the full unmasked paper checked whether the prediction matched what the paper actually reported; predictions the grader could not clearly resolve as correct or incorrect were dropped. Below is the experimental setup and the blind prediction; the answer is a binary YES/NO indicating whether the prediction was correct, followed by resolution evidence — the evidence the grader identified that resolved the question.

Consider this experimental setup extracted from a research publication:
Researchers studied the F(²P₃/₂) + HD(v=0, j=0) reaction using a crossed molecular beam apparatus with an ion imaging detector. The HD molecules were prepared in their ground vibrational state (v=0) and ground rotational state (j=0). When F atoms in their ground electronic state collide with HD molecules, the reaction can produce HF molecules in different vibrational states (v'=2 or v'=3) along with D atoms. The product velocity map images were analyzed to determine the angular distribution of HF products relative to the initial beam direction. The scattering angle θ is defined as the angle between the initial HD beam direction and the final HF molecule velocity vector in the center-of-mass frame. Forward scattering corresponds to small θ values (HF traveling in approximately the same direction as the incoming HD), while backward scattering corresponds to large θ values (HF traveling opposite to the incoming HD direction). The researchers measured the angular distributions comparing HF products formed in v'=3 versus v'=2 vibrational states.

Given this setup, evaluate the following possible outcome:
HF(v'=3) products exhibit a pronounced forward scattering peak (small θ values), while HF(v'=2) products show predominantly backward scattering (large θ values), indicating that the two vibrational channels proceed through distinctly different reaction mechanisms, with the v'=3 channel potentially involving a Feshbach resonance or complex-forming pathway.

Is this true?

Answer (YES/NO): YES